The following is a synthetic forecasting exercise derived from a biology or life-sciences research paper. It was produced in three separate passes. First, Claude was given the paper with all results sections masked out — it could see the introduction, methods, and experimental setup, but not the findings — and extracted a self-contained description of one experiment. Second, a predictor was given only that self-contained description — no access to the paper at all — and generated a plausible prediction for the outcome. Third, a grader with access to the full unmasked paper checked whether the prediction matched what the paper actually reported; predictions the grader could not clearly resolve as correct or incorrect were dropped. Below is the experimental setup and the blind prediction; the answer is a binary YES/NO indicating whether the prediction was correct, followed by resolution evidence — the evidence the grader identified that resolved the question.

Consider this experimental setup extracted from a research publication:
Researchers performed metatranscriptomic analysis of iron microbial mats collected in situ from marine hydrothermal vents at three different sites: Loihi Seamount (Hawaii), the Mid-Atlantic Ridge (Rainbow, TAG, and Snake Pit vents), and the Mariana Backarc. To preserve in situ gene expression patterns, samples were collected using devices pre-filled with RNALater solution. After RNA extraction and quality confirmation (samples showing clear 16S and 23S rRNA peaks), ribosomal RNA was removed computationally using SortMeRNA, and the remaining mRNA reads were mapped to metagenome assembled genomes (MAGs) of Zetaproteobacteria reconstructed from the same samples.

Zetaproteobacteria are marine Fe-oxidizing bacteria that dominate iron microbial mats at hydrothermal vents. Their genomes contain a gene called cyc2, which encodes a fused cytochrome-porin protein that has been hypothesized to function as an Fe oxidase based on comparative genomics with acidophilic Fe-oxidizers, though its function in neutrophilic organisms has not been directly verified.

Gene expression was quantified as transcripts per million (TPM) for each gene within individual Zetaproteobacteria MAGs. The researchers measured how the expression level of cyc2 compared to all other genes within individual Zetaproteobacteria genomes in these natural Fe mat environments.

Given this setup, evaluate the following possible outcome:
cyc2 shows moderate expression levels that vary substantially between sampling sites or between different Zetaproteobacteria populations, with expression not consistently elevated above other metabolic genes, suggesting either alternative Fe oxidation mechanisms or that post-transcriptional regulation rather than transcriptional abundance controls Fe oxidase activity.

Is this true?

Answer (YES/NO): NO